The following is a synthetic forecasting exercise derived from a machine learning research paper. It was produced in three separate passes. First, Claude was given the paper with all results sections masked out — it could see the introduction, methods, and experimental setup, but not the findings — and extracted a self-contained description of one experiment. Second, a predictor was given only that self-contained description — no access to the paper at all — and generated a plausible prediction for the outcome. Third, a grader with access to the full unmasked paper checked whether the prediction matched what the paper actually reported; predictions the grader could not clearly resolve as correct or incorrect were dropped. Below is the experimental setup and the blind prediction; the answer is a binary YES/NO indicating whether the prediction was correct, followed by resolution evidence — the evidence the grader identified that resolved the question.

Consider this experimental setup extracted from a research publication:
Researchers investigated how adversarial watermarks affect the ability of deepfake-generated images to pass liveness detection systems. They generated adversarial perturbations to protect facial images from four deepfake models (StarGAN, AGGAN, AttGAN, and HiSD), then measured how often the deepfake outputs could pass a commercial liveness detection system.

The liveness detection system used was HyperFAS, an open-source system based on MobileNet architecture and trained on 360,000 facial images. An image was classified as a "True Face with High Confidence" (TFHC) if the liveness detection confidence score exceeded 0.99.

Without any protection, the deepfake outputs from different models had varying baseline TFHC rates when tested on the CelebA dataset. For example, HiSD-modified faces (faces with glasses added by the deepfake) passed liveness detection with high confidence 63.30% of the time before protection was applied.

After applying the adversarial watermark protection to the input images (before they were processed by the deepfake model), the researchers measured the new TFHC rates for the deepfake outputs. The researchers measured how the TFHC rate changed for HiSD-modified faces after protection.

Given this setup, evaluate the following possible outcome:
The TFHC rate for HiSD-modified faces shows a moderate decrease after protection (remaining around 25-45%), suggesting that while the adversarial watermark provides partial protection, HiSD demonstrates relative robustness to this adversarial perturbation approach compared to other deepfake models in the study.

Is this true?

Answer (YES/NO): NO